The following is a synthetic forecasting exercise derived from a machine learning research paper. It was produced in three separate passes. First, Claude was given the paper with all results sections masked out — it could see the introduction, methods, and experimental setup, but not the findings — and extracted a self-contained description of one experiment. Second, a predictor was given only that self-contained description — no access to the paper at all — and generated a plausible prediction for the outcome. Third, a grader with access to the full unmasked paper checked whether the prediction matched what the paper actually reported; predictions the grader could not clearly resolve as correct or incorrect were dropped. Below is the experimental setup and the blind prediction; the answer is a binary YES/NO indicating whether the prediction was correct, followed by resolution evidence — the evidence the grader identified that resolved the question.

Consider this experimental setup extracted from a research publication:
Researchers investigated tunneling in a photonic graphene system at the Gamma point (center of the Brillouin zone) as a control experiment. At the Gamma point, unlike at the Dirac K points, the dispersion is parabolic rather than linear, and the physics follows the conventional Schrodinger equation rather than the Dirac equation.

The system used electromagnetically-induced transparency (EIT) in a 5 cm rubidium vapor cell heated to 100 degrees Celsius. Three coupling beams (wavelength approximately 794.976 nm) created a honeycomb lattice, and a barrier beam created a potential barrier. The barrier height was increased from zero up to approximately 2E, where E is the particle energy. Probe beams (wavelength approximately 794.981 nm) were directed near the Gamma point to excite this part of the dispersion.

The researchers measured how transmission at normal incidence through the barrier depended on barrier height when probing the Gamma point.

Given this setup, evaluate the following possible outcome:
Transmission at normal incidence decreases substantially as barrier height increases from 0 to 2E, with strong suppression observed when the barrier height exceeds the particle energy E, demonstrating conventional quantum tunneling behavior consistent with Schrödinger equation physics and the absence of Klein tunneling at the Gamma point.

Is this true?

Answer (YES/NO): YES